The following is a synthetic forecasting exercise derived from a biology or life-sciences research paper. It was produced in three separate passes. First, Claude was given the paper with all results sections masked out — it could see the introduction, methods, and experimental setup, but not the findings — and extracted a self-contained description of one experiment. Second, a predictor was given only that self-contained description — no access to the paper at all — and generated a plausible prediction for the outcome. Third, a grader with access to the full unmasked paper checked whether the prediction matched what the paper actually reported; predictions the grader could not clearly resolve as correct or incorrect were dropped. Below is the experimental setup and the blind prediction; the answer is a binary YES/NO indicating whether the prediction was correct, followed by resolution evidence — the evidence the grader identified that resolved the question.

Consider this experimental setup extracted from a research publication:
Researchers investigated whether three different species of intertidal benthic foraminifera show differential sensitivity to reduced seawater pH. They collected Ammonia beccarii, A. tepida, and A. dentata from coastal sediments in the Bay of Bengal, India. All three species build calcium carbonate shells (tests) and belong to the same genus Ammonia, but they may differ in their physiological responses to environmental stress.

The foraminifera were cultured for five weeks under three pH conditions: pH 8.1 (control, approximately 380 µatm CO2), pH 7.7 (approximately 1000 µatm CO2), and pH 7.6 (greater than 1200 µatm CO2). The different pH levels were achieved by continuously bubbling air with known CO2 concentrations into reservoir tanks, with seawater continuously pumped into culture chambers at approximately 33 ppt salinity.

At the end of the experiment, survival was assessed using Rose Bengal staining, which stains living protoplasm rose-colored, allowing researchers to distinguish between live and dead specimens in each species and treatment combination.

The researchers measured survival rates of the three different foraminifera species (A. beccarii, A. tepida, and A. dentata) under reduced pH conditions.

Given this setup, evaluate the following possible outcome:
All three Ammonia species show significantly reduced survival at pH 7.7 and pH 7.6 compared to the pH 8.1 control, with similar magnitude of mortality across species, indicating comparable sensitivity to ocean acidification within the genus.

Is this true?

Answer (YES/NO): NO